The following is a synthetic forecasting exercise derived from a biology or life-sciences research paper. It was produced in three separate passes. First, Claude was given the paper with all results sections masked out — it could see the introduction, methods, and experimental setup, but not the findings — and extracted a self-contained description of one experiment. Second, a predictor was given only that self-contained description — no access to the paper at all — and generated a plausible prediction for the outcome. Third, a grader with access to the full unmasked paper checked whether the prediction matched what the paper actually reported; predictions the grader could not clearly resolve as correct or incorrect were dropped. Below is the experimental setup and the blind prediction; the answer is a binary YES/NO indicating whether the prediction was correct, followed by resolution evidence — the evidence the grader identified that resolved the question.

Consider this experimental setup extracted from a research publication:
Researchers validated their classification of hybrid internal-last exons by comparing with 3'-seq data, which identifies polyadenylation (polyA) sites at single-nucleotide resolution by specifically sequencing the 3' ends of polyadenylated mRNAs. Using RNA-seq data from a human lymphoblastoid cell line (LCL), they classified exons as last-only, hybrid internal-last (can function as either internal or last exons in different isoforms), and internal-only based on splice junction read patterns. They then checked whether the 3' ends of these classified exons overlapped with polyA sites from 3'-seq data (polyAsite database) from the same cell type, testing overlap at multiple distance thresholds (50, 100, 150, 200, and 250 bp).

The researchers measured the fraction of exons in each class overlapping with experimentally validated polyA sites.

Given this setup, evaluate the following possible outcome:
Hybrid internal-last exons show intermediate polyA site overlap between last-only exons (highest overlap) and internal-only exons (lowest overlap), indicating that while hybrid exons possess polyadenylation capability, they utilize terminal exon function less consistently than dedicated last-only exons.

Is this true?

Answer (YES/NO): NO